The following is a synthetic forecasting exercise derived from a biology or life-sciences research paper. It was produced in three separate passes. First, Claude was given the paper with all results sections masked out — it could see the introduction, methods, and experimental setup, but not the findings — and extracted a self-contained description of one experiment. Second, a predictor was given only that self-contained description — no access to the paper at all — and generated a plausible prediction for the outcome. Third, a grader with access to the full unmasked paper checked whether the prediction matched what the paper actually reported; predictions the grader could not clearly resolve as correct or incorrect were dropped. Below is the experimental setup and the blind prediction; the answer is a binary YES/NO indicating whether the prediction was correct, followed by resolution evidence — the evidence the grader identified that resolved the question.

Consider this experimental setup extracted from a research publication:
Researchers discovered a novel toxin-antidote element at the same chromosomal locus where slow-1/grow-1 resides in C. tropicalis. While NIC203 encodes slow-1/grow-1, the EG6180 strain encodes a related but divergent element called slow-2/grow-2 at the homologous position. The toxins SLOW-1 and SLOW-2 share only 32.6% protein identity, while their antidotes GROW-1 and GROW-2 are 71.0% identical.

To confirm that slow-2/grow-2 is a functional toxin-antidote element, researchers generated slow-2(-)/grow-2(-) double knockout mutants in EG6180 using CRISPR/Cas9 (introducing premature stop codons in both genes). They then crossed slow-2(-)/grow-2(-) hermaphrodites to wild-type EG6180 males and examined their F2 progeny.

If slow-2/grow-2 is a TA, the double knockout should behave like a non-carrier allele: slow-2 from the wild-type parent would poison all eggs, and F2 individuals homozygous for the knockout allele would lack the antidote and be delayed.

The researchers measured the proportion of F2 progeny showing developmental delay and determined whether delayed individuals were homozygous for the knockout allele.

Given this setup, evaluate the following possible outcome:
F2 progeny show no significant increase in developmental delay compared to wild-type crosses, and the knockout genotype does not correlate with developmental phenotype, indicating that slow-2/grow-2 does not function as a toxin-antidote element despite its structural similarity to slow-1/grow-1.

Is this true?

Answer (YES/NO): NO